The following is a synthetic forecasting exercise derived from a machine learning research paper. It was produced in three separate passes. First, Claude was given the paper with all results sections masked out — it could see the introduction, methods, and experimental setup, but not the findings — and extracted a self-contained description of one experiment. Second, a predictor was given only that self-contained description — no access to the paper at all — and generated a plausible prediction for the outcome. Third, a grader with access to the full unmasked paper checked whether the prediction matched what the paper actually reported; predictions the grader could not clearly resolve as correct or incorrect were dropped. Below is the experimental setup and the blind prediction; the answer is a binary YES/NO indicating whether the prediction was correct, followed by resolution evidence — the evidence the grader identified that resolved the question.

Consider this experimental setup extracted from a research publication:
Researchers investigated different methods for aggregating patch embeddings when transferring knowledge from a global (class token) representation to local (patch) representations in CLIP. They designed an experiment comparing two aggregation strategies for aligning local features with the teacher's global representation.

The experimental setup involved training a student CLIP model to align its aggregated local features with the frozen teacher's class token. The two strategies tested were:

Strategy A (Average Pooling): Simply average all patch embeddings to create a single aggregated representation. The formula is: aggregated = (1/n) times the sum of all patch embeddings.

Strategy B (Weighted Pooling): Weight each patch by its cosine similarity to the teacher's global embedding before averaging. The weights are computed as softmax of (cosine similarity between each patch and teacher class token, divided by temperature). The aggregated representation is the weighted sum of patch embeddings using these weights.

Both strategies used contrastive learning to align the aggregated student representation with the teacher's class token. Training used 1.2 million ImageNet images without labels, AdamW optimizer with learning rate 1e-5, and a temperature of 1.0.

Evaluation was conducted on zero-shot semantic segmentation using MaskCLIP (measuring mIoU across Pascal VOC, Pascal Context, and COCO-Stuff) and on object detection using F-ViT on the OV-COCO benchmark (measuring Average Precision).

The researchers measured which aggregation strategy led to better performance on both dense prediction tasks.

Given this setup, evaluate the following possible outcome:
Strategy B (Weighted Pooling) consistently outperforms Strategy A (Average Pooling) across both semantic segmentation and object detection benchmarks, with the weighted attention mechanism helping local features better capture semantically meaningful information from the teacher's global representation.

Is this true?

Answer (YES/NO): YES